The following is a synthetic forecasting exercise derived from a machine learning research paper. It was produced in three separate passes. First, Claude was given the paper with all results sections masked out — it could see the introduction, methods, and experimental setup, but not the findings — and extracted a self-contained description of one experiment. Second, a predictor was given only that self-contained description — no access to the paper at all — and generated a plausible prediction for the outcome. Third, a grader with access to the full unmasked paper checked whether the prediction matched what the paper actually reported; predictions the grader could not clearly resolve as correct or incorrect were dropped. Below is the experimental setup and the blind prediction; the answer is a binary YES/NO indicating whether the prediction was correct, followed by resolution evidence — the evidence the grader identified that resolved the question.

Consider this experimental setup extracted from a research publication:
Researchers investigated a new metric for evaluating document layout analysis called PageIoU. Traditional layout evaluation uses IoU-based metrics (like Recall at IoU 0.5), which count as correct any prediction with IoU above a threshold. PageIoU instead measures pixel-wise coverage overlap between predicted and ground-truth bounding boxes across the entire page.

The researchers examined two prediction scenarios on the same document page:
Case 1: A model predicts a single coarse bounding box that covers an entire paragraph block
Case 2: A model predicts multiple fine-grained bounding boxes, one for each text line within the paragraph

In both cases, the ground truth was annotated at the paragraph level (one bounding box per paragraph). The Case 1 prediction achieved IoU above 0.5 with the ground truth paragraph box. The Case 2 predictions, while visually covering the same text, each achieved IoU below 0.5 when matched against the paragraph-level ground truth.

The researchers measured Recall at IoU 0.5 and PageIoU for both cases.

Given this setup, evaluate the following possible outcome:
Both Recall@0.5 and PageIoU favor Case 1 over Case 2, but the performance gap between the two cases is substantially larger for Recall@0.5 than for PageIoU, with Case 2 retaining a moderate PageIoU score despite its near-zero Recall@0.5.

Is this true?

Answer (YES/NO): NO